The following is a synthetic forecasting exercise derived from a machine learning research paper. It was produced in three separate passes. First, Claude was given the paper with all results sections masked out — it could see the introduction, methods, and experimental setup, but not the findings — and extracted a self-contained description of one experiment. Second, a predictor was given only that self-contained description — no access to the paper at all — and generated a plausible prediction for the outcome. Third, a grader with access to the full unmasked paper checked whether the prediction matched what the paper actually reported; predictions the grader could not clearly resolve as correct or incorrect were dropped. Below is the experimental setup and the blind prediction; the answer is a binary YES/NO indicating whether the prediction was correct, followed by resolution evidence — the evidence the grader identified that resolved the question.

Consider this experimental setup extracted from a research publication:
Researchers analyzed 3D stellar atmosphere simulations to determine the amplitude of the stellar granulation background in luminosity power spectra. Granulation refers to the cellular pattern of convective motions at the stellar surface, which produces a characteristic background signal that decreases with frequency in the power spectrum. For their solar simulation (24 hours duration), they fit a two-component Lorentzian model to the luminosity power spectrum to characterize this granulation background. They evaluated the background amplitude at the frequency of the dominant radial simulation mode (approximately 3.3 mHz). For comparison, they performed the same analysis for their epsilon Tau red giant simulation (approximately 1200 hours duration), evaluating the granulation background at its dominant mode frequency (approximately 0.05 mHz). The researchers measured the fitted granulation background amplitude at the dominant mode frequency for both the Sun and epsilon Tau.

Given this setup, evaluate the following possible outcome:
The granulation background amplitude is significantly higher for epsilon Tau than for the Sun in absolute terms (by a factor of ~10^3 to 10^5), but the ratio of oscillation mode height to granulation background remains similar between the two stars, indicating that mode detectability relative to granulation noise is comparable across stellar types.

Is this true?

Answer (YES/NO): NO